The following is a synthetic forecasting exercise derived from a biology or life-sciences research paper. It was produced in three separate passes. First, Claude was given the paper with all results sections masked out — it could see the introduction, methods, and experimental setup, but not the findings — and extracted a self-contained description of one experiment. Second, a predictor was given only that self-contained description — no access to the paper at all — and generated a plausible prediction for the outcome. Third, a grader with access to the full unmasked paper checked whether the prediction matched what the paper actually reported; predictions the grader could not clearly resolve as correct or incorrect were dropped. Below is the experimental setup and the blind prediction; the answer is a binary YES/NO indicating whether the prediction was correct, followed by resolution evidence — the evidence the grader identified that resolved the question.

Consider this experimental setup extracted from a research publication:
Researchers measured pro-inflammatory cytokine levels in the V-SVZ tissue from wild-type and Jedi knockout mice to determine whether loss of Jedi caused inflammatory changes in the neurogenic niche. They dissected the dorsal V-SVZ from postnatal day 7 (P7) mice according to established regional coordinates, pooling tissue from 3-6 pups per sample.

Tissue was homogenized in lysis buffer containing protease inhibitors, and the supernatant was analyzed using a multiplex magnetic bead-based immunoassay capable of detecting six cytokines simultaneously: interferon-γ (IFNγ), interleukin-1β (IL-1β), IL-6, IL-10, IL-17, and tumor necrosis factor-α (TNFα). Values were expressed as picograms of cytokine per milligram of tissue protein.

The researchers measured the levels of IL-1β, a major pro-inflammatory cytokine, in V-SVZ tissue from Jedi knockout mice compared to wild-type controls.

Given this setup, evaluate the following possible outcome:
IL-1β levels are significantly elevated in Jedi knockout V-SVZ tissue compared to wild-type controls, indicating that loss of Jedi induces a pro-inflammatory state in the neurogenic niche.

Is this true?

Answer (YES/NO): YES